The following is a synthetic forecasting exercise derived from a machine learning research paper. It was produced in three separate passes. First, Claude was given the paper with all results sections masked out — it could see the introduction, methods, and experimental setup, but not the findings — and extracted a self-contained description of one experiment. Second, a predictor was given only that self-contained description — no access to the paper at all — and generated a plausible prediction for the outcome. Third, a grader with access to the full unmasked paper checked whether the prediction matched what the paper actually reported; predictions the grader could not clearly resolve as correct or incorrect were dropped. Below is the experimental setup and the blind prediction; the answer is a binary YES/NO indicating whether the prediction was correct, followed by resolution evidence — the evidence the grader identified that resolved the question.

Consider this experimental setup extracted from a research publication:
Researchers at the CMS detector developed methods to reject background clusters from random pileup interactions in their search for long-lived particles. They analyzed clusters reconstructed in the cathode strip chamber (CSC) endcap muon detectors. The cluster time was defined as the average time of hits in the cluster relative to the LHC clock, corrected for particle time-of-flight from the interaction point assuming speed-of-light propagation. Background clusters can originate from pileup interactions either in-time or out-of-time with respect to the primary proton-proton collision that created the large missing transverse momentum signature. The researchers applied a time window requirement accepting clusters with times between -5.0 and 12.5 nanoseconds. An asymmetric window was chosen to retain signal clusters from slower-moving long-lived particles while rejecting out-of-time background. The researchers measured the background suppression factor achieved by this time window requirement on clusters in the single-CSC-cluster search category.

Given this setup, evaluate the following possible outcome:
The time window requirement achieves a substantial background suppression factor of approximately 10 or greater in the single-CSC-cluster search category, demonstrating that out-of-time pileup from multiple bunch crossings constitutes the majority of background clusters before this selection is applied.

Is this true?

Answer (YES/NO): NO